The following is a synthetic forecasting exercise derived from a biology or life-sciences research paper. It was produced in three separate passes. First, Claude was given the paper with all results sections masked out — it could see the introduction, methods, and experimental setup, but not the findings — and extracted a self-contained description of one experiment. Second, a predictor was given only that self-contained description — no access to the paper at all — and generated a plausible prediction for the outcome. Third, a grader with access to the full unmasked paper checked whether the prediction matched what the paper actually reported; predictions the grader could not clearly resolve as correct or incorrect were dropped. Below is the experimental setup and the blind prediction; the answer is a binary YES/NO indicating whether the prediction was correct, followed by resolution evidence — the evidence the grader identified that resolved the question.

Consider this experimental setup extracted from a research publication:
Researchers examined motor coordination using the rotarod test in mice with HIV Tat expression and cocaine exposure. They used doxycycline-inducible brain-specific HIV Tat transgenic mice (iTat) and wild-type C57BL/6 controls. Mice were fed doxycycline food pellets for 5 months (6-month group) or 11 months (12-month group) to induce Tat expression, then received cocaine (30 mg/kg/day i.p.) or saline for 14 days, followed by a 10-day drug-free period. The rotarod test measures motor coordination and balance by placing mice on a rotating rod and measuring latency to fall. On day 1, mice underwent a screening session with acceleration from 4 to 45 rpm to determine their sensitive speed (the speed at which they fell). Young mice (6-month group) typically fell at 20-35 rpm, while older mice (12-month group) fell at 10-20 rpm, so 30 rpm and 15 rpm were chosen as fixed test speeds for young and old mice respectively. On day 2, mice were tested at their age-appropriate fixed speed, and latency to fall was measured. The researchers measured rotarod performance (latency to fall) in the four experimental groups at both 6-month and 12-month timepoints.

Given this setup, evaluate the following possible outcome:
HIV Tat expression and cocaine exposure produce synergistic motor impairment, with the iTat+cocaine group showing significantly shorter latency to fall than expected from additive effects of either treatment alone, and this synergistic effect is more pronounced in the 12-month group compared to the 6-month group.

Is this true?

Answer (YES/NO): NO